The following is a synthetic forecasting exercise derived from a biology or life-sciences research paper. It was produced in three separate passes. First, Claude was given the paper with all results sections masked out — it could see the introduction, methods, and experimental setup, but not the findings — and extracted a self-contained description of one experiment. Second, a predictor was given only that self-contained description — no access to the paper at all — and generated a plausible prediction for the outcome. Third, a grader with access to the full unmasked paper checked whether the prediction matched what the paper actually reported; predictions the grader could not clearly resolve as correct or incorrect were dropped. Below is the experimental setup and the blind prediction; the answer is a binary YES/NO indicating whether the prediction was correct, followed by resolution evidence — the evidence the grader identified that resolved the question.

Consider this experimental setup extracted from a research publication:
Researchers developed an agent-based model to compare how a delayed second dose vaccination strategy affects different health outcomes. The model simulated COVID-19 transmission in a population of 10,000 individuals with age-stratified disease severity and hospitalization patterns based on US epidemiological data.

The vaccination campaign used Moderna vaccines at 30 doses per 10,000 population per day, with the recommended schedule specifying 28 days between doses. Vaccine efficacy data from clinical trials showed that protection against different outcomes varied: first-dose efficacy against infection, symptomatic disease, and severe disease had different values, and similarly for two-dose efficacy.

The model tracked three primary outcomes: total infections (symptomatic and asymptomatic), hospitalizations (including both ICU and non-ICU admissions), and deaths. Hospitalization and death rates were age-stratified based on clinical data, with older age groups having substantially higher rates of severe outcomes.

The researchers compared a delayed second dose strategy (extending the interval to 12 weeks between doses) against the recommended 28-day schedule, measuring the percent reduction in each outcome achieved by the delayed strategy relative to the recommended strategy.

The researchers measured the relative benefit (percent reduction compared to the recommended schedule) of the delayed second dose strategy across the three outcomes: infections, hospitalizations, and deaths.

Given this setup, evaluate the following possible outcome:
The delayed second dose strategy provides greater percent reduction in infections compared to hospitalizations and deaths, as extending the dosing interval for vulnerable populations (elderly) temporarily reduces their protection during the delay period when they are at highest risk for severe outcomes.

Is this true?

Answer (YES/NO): NO